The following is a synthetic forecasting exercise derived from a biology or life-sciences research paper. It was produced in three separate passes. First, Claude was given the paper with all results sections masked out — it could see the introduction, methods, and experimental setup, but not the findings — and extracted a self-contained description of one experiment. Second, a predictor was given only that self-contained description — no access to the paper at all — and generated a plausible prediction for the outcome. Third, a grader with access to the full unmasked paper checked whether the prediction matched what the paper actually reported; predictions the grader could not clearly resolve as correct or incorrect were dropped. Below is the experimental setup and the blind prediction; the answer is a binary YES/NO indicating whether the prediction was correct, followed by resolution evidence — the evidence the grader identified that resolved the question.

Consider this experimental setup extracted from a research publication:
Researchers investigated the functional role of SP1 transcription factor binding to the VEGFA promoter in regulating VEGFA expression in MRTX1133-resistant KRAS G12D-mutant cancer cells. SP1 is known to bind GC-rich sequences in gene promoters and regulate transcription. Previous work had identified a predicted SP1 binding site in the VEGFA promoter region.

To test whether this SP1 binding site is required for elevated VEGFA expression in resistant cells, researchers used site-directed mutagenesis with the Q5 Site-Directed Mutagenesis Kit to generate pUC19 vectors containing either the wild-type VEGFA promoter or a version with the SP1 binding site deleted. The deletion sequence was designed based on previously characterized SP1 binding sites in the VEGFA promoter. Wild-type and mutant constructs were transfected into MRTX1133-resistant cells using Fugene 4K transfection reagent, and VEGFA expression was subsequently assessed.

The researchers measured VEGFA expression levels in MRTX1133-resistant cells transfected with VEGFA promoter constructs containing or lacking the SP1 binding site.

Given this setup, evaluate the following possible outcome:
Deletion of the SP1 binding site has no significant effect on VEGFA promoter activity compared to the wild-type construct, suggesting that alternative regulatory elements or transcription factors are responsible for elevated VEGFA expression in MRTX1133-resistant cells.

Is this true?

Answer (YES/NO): NO